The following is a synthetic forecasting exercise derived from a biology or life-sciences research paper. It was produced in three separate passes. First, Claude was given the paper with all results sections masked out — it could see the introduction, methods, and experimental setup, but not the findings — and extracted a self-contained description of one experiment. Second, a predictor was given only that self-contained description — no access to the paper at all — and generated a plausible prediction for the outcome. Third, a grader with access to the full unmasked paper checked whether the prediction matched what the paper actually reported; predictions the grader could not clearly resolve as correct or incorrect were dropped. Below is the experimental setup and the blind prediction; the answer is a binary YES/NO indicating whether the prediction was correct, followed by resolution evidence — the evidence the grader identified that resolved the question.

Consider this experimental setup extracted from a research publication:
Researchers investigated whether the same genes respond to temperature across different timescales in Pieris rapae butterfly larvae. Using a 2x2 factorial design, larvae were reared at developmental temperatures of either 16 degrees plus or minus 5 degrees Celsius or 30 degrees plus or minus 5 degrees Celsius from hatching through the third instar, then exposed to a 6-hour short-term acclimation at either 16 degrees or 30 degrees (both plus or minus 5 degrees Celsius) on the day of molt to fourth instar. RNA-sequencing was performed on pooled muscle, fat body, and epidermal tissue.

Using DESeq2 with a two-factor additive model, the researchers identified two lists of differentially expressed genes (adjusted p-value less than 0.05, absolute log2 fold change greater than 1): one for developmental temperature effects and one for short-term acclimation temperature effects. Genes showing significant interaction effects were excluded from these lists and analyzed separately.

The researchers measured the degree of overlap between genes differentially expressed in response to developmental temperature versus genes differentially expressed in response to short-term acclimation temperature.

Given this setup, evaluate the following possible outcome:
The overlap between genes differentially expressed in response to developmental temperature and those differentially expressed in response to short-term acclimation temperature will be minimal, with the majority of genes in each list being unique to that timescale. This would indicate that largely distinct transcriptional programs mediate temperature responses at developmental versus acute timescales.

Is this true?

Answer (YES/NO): YES